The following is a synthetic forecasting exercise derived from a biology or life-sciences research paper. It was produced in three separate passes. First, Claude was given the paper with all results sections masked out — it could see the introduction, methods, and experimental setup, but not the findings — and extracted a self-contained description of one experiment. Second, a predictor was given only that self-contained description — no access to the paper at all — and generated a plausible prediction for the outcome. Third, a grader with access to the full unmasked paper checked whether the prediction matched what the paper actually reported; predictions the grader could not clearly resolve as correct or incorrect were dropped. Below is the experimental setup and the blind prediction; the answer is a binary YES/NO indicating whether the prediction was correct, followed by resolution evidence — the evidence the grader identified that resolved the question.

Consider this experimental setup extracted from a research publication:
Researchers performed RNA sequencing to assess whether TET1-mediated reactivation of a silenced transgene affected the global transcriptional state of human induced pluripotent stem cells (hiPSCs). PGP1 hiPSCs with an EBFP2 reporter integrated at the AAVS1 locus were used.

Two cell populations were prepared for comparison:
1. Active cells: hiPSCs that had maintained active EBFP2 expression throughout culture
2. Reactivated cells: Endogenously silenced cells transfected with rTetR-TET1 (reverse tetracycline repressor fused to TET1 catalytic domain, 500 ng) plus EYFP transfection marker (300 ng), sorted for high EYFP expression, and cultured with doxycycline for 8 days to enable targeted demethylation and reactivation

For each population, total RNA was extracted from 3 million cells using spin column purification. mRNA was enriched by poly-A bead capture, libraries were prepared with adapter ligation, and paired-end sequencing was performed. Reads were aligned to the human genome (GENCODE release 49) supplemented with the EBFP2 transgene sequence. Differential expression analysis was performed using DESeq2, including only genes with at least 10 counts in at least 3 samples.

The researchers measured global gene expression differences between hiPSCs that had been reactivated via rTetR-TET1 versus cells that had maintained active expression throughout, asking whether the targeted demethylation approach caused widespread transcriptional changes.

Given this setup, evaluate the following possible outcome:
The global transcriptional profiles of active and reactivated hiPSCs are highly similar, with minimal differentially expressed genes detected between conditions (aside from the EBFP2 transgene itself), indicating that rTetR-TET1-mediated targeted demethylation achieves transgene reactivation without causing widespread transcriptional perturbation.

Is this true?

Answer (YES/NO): YES